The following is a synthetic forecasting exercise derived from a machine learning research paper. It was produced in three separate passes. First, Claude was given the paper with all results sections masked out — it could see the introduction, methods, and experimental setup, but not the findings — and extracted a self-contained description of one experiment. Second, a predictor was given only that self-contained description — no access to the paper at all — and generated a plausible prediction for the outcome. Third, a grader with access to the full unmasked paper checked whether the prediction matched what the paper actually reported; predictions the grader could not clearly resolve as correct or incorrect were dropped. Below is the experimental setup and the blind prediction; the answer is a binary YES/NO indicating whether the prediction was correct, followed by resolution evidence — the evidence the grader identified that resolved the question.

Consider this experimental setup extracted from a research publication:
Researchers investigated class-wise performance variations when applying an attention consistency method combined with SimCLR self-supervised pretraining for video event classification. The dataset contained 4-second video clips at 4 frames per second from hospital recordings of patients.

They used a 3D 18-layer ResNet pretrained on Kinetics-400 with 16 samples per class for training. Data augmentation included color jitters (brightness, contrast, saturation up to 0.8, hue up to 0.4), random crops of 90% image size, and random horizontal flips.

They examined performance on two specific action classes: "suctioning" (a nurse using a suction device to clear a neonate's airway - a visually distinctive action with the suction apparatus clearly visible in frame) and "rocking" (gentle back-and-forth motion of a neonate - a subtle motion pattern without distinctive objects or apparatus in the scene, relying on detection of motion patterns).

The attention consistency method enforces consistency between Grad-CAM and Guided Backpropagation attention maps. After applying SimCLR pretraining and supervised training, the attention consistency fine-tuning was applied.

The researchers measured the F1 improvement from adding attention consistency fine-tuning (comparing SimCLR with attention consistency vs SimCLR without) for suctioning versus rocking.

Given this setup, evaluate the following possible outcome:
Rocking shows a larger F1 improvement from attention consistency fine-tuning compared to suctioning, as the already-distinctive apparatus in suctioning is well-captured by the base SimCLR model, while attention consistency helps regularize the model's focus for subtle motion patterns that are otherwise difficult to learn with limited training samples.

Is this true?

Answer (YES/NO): YES